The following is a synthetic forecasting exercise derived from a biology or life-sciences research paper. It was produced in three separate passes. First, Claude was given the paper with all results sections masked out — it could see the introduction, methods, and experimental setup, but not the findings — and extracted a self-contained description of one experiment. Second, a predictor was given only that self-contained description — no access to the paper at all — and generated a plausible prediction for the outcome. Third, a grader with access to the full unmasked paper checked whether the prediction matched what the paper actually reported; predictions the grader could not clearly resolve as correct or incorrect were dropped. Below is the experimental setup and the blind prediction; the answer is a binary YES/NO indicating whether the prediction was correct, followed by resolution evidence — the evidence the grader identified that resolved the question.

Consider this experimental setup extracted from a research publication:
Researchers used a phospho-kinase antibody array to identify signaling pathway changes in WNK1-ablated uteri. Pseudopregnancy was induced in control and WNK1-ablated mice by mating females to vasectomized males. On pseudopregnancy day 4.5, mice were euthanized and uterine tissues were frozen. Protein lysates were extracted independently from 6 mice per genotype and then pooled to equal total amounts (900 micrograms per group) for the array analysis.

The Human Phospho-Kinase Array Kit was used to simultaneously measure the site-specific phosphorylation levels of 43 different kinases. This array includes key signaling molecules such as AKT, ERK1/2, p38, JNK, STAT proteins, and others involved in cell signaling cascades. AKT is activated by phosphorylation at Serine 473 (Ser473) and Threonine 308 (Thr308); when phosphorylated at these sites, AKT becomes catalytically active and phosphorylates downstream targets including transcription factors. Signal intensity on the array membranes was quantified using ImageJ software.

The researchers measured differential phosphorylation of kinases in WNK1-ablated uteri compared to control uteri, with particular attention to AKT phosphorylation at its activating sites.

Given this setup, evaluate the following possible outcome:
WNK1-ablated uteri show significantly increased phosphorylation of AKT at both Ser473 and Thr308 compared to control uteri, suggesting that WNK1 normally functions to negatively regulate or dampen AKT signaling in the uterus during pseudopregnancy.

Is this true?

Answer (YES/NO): NO